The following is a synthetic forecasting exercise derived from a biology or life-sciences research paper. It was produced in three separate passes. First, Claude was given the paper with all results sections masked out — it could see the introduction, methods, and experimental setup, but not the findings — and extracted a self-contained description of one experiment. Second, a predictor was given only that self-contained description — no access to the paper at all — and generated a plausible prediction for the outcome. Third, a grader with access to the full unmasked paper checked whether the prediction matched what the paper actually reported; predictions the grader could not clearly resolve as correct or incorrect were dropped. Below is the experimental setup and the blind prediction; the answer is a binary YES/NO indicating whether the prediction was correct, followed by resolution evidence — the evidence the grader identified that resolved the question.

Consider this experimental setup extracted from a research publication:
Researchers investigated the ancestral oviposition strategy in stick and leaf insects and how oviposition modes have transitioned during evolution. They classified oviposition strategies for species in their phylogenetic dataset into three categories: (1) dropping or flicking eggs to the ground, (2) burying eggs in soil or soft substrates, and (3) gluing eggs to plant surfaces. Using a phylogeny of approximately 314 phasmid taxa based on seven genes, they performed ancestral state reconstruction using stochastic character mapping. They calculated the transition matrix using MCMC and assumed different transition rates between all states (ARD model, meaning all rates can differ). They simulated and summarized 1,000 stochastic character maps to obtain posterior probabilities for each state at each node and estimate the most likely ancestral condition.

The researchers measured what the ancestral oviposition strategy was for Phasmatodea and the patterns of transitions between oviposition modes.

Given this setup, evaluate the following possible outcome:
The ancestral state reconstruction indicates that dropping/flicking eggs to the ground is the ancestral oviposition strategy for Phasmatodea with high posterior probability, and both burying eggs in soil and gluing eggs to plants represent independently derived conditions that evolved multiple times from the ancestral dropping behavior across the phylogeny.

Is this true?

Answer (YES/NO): YES